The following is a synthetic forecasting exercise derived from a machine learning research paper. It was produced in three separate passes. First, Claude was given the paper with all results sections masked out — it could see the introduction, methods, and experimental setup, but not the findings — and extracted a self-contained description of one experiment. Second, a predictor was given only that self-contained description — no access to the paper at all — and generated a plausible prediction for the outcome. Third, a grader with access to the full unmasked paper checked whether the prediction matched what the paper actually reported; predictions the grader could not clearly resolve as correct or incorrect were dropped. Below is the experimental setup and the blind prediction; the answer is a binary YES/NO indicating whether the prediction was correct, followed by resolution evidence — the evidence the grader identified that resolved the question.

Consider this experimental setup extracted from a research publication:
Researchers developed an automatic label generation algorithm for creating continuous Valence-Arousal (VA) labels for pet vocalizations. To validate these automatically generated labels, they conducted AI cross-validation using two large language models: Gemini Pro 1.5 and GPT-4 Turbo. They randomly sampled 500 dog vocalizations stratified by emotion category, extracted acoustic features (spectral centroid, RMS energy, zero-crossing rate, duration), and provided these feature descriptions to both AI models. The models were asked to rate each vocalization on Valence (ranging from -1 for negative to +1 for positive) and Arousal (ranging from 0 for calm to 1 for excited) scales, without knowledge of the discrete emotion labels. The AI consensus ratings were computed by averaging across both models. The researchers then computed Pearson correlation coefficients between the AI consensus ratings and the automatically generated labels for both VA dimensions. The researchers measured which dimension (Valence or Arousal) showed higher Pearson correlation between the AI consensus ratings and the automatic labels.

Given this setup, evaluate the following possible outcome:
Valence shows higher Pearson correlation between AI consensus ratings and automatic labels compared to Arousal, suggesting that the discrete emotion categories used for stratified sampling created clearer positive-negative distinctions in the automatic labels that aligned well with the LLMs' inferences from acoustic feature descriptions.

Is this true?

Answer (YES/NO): YES